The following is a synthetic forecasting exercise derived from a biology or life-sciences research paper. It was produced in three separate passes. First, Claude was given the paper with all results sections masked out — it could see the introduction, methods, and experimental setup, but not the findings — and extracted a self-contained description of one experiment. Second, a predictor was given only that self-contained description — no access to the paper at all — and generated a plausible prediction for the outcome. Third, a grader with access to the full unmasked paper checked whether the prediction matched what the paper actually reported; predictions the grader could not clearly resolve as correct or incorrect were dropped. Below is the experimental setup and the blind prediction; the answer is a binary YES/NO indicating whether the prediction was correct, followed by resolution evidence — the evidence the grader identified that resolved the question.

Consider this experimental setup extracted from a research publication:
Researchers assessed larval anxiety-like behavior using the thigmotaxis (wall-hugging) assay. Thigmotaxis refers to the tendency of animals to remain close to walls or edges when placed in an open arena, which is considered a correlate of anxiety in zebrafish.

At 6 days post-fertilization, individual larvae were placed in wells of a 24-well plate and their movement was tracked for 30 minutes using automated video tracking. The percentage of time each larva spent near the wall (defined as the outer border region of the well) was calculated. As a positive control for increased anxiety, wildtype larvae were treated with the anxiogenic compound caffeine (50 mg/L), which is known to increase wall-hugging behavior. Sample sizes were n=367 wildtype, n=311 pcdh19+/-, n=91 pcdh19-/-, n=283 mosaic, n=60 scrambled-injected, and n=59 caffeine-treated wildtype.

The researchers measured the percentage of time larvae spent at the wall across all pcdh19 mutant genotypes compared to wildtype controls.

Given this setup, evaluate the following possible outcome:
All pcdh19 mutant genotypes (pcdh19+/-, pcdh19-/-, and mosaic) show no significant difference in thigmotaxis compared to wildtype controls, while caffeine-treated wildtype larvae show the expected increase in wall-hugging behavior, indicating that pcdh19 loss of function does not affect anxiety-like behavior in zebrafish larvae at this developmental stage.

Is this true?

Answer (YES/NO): NO